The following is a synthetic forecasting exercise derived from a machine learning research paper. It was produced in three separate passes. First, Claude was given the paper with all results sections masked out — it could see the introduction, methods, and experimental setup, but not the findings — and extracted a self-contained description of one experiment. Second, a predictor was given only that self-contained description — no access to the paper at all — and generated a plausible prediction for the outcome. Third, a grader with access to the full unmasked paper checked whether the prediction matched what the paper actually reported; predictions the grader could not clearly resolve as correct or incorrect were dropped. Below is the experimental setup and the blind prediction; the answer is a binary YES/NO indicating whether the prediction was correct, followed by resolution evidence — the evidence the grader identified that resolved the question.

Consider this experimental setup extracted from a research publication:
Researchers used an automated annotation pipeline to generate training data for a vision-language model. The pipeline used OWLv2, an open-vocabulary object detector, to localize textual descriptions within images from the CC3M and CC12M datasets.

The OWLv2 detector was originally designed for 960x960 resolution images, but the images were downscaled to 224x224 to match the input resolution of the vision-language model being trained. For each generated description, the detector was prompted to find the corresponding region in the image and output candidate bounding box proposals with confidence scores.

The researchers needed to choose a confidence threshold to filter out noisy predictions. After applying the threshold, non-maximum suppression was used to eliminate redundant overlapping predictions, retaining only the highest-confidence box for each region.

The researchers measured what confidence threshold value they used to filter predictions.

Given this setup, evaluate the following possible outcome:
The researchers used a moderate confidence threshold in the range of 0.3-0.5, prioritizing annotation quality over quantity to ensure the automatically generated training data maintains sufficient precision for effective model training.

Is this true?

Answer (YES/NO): YES